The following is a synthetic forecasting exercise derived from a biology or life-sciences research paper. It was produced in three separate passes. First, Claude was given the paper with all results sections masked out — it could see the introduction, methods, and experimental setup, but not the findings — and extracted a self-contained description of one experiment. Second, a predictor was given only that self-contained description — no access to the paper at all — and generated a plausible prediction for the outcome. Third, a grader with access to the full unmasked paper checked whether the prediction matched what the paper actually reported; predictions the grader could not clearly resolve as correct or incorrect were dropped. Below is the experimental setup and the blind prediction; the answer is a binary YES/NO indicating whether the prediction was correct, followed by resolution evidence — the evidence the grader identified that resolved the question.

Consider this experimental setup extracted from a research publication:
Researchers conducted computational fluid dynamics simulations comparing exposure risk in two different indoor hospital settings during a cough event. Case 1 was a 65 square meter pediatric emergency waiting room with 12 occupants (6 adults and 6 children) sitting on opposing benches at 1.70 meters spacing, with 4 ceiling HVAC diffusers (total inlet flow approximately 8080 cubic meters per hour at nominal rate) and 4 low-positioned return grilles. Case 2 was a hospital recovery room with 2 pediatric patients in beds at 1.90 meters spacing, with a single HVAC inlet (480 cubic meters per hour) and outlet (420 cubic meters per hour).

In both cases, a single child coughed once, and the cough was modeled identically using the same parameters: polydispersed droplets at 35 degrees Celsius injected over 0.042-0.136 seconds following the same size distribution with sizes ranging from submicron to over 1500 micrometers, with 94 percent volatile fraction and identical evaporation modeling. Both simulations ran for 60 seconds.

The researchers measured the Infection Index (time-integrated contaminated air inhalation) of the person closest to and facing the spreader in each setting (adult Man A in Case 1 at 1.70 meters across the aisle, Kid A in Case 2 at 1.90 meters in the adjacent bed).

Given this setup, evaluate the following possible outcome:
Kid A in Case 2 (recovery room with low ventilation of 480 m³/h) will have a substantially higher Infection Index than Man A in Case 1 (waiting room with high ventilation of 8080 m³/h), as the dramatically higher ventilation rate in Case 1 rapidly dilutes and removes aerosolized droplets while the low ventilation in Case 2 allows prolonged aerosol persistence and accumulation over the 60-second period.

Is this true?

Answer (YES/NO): NO